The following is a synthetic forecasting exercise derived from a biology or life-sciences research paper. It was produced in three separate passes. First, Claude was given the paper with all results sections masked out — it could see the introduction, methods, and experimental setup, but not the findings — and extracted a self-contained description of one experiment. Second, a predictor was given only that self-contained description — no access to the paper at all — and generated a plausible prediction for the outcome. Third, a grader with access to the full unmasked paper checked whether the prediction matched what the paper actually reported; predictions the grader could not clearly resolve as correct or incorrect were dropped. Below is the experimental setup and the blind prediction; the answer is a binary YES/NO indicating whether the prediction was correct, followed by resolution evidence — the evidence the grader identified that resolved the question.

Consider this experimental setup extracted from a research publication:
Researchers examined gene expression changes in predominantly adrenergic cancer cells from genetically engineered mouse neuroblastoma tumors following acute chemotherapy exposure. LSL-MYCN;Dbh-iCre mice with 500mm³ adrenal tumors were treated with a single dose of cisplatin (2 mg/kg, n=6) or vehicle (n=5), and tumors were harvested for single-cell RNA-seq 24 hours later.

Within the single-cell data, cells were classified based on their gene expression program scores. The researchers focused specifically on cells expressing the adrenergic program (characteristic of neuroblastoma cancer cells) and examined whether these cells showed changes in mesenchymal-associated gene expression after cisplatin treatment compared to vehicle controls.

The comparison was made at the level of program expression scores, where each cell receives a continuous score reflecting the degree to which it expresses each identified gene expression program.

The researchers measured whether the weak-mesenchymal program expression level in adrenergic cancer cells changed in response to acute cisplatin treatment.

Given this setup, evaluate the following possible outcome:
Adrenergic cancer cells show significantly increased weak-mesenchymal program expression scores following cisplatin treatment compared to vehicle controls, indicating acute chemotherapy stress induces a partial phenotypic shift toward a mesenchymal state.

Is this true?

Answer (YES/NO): YES